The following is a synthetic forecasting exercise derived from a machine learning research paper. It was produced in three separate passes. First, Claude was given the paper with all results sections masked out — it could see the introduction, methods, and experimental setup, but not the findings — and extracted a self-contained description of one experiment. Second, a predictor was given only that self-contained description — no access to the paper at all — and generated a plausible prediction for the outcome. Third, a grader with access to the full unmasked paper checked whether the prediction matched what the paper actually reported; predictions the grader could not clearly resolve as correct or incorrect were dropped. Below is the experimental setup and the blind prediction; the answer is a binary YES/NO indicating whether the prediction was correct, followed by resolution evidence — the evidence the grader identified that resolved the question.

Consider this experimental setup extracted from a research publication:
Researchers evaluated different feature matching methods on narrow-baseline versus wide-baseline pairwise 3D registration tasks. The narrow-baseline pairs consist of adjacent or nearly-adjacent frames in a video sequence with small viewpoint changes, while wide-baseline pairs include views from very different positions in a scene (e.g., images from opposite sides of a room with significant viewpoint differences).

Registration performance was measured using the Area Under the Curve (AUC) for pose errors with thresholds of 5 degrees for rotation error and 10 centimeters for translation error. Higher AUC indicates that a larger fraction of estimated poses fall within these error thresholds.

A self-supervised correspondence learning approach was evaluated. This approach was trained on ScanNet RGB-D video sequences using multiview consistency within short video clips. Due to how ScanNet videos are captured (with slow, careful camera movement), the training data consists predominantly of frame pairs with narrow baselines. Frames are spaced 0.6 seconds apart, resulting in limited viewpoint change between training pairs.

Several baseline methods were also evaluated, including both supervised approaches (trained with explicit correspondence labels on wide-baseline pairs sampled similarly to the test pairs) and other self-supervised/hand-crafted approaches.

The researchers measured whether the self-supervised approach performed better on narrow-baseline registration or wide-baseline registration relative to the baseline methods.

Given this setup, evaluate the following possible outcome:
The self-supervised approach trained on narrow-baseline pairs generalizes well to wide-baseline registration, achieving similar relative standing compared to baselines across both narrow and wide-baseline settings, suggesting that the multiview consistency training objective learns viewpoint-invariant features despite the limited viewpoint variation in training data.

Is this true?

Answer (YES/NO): NO